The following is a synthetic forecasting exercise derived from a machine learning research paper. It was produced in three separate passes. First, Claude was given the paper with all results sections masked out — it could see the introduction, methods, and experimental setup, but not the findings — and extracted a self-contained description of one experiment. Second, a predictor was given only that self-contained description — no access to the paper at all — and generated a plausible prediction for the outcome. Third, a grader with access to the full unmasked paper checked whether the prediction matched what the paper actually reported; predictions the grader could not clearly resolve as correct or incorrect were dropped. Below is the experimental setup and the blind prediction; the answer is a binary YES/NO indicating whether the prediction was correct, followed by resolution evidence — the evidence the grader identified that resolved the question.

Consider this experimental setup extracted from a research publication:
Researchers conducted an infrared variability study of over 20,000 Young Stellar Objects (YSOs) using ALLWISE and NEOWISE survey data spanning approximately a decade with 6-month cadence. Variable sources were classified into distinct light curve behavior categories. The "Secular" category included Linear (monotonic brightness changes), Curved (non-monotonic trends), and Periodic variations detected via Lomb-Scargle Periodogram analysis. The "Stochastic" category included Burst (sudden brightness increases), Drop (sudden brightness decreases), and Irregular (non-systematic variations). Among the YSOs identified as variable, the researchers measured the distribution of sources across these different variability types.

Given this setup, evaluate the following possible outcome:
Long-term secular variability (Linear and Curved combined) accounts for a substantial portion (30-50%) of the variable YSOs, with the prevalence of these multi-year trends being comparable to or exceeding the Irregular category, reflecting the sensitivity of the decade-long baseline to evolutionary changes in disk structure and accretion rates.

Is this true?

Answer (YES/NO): NO